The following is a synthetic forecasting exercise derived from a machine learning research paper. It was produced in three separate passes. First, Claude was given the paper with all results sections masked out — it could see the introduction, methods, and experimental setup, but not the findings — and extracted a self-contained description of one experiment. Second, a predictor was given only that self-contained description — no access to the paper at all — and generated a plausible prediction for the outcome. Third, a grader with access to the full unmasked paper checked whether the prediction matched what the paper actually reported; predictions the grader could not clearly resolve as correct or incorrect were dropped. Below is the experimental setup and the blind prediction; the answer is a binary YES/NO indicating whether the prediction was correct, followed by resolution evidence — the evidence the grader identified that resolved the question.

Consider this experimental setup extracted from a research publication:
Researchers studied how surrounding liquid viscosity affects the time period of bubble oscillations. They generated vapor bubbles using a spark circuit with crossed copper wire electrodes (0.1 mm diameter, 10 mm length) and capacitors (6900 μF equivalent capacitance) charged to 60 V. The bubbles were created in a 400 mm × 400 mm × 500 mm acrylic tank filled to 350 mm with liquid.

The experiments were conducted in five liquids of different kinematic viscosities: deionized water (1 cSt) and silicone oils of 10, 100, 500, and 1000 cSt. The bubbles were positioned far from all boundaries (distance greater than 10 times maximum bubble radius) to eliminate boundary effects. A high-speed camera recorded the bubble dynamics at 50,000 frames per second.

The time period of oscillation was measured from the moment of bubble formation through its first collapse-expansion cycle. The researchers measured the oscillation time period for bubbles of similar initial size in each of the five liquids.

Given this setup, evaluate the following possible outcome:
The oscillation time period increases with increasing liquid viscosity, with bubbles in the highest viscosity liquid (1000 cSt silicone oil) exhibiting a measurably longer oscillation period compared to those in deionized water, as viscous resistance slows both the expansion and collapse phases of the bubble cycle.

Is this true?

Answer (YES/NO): YES